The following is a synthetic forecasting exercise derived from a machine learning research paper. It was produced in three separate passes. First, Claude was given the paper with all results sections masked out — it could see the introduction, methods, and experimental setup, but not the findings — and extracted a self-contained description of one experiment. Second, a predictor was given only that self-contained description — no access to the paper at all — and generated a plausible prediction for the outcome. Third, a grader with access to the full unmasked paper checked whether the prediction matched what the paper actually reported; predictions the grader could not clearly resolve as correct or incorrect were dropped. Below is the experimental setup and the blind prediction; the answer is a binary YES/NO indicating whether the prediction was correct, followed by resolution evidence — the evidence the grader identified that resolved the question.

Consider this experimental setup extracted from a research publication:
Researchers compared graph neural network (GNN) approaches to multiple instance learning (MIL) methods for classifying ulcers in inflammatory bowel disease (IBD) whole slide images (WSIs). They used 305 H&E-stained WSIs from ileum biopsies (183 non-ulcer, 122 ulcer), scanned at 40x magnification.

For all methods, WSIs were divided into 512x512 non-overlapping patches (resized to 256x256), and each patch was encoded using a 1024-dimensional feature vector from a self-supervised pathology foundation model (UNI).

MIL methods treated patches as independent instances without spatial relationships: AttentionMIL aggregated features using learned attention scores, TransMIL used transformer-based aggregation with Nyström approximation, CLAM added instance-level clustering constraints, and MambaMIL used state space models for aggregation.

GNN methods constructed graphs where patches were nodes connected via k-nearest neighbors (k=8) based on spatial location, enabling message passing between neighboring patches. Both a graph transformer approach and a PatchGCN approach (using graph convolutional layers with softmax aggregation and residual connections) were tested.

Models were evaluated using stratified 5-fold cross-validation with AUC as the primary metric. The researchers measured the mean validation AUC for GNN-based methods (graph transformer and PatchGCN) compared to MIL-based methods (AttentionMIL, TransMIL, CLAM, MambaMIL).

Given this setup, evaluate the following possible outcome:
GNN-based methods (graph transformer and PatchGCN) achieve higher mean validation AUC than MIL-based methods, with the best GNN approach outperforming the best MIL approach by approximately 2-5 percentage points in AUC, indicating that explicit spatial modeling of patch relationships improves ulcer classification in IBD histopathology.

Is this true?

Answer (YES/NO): NO